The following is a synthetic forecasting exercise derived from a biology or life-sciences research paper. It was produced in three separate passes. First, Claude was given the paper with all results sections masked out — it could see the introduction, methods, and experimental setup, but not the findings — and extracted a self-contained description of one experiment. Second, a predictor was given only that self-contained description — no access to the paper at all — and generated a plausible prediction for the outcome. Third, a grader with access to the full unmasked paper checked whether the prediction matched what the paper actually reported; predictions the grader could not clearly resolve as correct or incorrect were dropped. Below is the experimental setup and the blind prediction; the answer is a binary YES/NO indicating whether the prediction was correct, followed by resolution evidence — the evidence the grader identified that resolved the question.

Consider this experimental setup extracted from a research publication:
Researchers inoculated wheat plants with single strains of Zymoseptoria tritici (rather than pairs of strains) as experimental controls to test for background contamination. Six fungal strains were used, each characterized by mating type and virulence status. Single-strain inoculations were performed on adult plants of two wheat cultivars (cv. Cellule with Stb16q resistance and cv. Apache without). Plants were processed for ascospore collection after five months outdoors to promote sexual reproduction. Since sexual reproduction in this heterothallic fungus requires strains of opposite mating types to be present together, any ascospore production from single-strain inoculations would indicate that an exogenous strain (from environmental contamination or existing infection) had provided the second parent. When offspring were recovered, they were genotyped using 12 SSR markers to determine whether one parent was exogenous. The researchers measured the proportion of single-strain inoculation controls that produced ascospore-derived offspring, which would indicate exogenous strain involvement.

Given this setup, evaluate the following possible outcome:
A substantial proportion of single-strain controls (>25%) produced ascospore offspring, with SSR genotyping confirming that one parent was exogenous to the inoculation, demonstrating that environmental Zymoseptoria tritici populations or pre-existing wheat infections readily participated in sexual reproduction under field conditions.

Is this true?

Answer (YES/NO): YES